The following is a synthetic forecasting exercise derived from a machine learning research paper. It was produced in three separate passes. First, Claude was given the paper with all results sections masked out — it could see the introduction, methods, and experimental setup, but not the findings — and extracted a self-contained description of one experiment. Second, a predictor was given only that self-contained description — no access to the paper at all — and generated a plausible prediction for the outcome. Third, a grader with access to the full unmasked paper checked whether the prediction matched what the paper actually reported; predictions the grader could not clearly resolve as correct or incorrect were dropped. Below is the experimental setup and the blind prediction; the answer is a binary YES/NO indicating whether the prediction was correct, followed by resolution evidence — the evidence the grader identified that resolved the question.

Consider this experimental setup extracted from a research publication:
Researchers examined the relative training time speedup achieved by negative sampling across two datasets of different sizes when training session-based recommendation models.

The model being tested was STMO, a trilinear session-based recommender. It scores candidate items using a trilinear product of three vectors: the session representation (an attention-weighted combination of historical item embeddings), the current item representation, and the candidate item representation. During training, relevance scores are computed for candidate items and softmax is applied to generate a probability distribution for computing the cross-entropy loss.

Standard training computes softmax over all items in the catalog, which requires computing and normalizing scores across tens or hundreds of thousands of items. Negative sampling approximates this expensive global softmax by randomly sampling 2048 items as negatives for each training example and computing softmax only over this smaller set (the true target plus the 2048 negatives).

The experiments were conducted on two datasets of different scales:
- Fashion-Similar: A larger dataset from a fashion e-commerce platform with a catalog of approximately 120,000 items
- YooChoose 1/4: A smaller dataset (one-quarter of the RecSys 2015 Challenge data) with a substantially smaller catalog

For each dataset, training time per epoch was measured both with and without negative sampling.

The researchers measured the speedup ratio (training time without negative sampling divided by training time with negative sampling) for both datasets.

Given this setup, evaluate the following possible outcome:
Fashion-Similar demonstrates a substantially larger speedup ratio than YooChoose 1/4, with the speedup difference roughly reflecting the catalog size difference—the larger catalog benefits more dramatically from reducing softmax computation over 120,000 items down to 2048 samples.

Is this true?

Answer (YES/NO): YES